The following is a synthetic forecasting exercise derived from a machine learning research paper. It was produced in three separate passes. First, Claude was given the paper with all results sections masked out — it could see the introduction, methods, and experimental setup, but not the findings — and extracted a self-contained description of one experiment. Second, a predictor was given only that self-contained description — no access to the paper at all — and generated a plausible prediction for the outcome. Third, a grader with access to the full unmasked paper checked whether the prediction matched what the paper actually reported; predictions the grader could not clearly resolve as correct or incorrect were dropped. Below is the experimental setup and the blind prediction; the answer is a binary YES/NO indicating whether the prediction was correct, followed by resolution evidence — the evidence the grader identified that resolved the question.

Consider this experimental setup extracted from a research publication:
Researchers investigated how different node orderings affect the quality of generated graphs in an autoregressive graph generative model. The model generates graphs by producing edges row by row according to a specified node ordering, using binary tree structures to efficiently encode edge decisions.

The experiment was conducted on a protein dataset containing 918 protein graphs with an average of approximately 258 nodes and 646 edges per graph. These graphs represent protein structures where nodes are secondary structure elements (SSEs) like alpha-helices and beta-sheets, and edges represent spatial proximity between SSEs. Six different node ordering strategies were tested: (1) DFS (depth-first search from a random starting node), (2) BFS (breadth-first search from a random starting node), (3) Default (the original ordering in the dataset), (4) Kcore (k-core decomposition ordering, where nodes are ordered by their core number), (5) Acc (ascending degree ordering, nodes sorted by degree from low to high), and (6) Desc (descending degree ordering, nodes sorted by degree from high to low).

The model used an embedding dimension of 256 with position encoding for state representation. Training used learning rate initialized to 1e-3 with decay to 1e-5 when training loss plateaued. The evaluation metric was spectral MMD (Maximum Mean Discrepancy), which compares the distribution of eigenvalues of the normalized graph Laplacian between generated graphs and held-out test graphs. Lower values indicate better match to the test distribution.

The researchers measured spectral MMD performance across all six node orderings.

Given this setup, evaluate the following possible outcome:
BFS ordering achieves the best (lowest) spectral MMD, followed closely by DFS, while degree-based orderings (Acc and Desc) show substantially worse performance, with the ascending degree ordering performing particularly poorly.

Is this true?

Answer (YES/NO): NO